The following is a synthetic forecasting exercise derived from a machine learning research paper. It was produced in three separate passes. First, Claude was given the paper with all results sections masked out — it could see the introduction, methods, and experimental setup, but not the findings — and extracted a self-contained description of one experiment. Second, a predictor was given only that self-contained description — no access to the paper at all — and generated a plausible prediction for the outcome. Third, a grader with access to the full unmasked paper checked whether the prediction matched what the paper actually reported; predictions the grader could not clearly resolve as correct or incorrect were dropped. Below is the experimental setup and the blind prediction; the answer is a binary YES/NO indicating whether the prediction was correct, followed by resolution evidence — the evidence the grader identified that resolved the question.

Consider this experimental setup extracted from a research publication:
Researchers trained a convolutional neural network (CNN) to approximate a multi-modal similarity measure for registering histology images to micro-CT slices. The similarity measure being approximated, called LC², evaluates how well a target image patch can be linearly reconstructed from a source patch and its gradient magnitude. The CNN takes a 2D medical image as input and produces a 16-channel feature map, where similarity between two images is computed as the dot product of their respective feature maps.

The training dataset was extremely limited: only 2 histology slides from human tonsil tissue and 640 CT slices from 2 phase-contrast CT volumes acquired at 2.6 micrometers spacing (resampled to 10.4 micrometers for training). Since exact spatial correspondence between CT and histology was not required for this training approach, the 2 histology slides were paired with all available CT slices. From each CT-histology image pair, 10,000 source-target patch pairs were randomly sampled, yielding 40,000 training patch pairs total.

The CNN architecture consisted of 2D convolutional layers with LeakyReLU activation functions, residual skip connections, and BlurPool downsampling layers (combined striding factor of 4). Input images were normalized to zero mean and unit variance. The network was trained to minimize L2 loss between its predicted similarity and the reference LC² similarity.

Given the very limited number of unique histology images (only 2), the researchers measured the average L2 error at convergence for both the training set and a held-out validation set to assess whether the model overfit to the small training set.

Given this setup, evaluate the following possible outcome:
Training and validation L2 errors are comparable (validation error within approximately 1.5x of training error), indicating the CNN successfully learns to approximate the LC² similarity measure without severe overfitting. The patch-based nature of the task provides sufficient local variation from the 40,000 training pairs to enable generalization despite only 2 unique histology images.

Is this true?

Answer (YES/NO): YES